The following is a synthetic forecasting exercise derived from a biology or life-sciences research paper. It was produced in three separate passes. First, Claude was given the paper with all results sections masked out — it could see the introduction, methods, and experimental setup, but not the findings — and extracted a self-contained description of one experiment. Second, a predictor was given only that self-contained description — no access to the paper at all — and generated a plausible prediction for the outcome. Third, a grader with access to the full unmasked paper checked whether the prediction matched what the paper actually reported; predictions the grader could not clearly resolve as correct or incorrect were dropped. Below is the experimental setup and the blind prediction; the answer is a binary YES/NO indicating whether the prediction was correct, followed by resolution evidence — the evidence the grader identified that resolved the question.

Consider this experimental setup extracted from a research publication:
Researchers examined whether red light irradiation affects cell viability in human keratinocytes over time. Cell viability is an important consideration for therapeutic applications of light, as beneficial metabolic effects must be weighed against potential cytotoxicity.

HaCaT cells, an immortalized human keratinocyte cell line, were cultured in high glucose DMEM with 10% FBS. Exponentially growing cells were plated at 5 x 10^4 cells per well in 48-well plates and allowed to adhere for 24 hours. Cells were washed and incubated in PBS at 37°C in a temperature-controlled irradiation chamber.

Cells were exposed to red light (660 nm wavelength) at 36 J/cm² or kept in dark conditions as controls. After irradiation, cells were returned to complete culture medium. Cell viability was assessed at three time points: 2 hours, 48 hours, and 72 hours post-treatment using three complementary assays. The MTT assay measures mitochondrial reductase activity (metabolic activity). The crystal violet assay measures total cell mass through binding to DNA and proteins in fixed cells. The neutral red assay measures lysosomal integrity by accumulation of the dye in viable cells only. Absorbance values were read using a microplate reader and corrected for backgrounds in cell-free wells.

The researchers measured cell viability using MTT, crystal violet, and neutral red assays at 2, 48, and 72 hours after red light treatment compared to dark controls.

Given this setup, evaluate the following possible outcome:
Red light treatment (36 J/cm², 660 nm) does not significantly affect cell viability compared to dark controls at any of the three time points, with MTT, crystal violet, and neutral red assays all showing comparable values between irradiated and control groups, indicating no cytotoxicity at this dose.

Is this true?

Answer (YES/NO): NO